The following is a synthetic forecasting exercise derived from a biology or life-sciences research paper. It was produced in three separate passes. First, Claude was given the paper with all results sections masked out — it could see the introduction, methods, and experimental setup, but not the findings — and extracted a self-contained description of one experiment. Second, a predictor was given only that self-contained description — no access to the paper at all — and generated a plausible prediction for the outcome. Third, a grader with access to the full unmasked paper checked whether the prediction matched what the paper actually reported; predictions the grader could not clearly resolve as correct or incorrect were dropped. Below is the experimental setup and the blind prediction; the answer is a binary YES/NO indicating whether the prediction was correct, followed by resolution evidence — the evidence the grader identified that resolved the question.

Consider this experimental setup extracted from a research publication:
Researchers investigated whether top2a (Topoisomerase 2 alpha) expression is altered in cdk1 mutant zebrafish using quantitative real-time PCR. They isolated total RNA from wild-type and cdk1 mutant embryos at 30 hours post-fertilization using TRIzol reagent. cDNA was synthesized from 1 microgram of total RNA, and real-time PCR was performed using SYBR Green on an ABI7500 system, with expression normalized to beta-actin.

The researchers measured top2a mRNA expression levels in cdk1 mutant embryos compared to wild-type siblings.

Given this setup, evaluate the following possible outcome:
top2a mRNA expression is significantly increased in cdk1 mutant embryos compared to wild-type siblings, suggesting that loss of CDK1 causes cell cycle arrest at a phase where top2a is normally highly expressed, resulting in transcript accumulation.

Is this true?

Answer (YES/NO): NO